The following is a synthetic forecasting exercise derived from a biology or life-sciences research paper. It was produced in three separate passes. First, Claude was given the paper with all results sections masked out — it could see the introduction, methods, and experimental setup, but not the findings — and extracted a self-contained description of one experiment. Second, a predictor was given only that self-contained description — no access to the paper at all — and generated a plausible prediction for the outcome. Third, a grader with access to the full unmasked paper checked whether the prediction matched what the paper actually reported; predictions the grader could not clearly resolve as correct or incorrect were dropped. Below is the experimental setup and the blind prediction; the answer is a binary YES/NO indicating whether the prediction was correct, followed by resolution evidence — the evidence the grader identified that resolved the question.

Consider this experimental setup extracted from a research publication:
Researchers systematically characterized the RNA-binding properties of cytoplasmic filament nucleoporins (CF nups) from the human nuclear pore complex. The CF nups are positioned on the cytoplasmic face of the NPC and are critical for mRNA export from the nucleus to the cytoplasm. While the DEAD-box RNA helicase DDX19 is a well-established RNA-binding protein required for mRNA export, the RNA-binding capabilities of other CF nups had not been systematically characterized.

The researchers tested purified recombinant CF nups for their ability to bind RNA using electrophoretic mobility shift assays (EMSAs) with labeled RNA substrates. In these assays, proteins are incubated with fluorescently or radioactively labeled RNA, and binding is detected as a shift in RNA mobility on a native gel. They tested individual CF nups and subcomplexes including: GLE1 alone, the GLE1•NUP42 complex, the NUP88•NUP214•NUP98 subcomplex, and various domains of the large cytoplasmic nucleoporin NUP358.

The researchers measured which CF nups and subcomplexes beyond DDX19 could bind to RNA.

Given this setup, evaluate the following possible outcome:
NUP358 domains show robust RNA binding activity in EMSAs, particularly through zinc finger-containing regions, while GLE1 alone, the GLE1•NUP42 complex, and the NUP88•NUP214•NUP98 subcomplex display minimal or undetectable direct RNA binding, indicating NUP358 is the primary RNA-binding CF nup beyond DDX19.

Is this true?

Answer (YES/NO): NO